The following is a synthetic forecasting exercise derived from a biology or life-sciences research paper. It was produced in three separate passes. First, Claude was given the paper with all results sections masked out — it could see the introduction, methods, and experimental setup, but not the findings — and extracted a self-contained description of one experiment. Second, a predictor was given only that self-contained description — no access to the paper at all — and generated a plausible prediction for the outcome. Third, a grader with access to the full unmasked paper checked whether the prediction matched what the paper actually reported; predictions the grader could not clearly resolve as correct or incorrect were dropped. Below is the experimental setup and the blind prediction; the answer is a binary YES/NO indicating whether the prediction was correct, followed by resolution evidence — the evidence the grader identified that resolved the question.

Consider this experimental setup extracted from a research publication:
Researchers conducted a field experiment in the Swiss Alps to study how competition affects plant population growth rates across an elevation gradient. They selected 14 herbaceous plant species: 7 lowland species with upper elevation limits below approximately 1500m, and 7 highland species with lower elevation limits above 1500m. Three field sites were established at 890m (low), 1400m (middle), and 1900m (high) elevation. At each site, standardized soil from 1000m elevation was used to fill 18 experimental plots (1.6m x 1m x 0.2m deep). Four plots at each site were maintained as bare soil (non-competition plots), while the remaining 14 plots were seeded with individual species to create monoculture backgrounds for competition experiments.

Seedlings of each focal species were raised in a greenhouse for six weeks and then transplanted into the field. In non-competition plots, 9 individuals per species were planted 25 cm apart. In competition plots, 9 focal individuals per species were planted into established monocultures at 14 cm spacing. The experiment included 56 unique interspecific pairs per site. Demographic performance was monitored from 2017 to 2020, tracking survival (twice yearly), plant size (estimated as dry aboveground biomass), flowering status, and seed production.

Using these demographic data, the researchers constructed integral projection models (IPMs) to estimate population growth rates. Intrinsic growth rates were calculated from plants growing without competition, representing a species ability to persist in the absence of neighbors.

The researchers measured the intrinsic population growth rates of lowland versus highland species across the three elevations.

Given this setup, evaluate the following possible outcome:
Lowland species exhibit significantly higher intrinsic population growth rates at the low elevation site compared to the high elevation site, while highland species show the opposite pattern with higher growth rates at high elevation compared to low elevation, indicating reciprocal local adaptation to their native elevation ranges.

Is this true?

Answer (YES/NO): YES